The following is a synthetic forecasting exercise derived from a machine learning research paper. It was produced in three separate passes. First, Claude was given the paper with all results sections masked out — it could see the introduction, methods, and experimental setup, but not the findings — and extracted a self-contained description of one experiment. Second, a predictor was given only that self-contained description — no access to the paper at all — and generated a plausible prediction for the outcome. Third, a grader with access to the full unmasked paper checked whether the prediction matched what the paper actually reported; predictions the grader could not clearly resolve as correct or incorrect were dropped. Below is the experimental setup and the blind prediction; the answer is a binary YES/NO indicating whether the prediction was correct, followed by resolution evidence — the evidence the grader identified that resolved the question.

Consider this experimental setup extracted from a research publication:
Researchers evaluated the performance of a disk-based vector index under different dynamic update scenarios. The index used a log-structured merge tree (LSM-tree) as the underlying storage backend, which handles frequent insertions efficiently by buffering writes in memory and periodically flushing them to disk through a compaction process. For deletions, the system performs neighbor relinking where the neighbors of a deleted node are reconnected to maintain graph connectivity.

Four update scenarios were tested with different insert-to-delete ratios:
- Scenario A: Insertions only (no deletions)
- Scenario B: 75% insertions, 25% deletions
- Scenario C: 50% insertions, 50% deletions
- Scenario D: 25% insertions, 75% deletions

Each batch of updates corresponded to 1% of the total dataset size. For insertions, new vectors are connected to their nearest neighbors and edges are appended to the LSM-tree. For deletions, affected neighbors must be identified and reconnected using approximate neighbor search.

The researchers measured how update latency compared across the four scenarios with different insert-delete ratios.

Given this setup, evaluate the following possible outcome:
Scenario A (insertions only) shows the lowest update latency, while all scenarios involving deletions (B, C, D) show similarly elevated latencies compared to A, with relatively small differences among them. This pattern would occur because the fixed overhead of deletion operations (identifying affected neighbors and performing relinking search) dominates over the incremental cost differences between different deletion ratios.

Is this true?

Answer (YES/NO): NO